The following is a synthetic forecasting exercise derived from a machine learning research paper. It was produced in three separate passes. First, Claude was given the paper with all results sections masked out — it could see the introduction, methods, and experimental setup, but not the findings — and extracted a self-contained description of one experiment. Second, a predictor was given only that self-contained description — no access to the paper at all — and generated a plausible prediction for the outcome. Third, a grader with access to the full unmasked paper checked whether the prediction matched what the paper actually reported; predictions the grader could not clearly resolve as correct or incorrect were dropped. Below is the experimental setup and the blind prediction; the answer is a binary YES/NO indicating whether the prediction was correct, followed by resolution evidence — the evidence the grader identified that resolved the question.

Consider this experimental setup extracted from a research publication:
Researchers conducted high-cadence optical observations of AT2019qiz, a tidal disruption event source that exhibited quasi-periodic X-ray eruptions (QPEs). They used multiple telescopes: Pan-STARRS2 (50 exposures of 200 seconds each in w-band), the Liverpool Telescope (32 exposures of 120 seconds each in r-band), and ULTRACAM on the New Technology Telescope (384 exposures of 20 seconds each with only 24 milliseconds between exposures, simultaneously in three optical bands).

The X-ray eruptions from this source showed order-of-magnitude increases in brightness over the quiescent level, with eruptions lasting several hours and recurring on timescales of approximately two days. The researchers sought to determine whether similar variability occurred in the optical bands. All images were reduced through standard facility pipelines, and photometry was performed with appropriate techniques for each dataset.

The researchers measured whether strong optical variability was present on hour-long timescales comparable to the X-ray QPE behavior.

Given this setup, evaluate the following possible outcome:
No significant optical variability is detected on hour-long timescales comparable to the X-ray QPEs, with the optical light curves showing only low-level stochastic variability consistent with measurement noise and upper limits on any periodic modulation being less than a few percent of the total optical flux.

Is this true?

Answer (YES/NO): YES